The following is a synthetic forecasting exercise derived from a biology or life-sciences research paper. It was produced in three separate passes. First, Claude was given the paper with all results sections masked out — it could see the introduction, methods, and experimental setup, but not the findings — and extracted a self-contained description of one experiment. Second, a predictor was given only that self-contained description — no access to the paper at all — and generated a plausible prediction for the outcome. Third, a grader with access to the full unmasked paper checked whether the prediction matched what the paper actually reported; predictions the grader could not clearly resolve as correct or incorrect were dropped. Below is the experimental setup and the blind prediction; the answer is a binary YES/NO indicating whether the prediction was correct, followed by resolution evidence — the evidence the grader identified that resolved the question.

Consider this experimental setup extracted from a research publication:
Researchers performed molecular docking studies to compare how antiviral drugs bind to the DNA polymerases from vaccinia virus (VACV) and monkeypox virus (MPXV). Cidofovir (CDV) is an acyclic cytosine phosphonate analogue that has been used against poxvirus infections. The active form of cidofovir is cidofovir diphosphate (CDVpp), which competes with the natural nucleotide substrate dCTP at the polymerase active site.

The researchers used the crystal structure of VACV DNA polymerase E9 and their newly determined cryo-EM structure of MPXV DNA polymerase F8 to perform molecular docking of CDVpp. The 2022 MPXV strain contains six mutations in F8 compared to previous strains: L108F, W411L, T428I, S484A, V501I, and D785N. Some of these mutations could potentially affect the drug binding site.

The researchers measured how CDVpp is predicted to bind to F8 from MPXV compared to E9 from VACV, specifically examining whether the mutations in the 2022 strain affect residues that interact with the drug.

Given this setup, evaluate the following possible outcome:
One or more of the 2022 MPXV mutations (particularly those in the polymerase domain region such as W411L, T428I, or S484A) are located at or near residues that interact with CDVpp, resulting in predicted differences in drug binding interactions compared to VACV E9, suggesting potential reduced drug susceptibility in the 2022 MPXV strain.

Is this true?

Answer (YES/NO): NO